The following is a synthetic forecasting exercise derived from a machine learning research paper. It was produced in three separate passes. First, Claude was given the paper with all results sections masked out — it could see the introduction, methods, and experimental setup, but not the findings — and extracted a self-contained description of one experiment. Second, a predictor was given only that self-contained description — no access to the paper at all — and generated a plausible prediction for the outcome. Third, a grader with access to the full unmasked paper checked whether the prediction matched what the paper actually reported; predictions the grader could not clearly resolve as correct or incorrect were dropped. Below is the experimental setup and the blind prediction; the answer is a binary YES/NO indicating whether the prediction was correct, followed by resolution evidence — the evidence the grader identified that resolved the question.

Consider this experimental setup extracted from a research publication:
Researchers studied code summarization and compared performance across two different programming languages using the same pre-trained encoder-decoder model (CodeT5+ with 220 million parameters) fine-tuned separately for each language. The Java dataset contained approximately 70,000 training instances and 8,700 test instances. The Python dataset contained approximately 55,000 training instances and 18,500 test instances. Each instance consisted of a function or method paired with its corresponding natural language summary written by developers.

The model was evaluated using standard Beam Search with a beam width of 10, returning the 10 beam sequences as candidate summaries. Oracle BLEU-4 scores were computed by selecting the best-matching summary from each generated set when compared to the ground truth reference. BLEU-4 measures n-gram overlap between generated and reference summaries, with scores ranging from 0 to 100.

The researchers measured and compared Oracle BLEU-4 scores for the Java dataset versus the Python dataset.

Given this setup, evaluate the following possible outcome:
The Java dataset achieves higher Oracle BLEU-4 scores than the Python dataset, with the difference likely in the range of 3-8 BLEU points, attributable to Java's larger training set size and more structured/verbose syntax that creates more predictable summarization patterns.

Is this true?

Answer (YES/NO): YES